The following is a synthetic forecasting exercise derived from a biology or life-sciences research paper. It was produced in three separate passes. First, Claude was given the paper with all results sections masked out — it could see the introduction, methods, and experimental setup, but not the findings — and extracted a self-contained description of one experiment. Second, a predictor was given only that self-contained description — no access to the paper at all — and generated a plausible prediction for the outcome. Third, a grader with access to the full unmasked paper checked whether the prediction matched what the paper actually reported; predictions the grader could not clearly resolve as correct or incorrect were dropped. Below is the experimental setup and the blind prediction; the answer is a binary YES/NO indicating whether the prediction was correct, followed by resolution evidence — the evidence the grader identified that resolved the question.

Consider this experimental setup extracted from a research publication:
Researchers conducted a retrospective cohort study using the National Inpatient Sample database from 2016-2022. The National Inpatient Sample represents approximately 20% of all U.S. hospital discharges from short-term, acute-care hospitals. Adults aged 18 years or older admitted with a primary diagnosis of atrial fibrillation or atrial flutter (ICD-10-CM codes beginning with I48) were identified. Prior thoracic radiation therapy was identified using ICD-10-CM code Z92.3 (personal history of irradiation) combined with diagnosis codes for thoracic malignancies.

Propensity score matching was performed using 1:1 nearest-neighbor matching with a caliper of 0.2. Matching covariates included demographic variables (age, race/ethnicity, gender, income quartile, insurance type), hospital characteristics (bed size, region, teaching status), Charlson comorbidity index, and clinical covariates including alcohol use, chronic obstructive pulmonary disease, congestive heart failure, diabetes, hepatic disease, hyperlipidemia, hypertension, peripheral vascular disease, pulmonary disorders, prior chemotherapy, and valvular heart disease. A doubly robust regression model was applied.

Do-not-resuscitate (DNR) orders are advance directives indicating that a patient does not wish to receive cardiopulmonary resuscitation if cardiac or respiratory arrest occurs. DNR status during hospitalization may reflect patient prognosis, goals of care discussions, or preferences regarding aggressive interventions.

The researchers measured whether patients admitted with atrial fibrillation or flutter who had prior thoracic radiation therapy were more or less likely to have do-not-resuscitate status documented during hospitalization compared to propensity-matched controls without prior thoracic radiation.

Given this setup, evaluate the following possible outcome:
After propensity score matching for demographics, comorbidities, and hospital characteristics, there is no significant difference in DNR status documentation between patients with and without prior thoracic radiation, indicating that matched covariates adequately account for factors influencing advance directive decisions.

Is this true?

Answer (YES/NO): NO